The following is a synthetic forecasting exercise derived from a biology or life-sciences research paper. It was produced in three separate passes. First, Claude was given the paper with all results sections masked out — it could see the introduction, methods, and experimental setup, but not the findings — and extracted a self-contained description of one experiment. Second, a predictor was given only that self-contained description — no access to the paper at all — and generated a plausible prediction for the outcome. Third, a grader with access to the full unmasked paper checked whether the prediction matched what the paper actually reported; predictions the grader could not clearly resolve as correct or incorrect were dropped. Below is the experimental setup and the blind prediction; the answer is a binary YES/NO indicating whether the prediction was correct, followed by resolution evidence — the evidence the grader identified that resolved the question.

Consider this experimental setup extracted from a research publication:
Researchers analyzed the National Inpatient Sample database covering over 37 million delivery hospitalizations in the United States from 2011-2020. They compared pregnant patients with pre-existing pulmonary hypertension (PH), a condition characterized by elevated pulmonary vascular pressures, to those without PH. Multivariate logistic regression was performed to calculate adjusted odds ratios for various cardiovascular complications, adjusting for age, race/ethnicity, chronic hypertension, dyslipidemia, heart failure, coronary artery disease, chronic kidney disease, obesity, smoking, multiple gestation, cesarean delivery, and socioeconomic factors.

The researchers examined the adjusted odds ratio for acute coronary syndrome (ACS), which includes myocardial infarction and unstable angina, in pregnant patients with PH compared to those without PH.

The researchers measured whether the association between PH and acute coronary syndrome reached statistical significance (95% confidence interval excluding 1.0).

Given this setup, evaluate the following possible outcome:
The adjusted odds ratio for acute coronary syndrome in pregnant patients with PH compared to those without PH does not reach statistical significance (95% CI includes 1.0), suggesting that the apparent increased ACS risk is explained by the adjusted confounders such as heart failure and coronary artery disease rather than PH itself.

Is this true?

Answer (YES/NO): NO